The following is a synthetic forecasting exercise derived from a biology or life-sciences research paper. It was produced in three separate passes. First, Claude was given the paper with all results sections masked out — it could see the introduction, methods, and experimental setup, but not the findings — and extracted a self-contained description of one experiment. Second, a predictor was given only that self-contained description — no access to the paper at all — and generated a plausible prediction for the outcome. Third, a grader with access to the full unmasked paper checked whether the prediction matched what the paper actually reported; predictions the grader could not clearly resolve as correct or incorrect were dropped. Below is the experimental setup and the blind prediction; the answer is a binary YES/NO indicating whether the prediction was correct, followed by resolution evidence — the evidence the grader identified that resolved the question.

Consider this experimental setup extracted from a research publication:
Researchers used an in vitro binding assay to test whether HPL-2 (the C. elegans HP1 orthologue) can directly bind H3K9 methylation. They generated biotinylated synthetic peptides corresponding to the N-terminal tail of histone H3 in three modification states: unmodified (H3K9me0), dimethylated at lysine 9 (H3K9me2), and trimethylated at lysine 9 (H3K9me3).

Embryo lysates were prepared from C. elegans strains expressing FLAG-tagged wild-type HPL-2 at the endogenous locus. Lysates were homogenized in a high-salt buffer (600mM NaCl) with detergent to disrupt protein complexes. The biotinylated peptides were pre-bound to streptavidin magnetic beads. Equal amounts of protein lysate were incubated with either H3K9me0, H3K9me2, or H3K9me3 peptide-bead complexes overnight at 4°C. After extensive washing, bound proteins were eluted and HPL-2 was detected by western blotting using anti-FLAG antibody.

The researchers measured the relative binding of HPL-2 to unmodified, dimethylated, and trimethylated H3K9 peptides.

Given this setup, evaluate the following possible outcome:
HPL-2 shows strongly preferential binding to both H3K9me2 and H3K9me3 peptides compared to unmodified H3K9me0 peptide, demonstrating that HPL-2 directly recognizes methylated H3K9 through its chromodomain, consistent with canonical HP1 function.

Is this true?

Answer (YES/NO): YES